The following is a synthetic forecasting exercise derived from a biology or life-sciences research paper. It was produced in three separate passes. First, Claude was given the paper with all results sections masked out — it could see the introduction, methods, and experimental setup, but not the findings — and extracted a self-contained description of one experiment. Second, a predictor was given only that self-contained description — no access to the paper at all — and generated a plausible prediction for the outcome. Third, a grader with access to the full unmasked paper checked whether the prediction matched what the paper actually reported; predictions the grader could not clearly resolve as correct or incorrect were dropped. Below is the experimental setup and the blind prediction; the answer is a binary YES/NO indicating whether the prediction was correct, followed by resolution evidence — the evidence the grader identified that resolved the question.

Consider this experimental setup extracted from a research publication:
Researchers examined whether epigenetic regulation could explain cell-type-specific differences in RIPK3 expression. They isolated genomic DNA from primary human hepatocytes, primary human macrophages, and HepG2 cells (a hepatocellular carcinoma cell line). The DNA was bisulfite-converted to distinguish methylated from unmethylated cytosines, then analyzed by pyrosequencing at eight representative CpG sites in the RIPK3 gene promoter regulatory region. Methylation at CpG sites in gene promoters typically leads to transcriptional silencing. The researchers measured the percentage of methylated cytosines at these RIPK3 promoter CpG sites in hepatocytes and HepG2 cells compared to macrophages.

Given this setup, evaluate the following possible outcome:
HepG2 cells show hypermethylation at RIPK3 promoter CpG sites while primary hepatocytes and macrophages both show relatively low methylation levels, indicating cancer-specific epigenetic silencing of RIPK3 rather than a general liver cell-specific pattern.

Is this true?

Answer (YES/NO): NO